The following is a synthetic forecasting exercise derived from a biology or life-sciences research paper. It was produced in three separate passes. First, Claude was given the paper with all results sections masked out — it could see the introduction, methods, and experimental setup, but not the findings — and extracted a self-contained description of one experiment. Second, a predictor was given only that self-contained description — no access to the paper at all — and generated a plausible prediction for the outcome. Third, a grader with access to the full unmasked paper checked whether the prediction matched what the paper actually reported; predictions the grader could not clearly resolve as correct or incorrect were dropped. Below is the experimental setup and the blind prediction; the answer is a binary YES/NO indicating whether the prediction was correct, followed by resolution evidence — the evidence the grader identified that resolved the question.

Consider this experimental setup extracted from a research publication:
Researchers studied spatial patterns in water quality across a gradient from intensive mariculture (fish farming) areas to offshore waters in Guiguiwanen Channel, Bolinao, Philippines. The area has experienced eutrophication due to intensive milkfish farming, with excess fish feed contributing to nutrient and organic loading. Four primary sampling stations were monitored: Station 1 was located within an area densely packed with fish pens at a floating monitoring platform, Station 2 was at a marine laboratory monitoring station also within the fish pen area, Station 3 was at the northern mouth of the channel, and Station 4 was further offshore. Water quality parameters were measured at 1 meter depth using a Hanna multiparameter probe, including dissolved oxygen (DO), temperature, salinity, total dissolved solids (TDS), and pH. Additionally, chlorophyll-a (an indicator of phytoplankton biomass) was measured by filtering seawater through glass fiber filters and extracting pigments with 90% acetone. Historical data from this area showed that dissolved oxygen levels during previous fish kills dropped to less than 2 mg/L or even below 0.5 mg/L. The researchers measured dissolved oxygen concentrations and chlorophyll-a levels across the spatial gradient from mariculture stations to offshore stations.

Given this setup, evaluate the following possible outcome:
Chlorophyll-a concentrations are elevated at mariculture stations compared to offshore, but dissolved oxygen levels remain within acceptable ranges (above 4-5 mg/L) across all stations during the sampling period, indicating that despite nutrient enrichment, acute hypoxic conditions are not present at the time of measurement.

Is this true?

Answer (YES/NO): NO